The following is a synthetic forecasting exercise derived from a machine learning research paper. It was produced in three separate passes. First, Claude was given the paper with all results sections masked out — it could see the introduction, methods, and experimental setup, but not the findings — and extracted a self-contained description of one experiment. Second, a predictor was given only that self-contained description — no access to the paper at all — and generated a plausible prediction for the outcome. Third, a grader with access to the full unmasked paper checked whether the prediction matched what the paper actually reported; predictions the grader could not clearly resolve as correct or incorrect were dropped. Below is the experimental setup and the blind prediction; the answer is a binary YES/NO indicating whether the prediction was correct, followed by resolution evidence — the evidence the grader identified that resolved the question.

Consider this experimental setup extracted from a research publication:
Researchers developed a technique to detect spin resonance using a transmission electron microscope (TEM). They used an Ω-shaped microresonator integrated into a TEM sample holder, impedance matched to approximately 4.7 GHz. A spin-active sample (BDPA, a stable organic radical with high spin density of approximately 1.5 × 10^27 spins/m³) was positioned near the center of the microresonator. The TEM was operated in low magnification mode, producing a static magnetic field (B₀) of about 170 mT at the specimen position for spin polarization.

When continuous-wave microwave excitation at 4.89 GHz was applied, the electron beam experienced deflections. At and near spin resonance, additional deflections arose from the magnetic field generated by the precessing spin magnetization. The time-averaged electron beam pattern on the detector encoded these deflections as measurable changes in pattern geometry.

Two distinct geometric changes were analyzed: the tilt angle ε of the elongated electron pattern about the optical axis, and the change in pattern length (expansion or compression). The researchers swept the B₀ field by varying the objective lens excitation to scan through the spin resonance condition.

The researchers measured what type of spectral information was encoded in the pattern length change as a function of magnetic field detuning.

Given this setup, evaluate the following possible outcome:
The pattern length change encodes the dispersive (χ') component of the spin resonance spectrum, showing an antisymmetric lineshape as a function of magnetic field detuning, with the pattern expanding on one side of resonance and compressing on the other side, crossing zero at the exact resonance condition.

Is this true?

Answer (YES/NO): YES